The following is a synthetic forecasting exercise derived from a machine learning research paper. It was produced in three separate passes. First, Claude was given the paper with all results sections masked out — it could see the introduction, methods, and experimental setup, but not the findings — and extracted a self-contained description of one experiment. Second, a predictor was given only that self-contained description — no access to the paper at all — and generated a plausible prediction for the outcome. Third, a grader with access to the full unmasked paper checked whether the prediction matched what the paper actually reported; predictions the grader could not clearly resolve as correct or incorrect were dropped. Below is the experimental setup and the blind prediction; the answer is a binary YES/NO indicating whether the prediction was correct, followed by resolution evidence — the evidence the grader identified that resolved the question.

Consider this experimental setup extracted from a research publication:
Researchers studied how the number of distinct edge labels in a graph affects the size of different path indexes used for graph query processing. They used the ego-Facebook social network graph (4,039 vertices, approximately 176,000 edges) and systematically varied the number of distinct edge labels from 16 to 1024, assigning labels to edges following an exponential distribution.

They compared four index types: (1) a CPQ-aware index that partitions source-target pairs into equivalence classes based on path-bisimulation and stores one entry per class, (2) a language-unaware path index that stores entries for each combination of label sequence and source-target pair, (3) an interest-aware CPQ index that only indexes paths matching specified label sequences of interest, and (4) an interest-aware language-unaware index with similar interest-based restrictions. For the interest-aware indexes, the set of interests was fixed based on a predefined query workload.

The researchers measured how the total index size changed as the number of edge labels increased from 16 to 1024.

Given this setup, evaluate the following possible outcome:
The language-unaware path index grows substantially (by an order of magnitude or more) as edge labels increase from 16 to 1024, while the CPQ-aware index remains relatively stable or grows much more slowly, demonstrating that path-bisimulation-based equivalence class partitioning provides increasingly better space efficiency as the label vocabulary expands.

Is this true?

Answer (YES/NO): NO